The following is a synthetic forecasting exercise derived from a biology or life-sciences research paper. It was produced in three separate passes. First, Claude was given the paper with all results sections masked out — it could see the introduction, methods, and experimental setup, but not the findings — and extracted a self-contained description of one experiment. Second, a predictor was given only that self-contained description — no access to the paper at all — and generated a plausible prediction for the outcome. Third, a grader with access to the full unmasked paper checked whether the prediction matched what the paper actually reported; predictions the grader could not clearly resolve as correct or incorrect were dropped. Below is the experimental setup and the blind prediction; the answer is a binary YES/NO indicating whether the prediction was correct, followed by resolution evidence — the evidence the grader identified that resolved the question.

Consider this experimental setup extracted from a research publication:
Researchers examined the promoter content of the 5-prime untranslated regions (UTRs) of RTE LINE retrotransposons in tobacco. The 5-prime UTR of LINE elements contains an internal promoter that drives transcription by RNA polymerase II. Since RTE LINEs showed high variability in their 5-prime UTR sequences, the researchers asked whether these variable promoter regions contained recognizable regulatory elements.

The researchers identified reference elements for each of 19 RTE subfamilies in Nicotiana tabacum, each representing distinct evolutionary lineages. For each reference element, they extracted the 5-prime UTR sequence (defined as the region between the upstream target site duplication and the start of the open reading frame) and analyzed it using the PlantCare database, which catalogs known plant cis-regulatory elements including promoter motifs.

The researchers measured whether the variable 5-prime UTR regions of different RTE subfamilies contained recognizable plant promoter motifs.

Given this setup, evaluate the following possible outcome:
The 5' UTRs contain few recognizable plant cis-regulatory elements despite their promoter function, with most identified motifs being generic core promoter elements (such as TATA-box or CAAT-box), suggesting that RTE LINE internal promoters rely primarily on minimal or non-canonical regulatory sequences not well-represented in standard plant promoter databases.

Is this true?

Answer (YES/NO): NO